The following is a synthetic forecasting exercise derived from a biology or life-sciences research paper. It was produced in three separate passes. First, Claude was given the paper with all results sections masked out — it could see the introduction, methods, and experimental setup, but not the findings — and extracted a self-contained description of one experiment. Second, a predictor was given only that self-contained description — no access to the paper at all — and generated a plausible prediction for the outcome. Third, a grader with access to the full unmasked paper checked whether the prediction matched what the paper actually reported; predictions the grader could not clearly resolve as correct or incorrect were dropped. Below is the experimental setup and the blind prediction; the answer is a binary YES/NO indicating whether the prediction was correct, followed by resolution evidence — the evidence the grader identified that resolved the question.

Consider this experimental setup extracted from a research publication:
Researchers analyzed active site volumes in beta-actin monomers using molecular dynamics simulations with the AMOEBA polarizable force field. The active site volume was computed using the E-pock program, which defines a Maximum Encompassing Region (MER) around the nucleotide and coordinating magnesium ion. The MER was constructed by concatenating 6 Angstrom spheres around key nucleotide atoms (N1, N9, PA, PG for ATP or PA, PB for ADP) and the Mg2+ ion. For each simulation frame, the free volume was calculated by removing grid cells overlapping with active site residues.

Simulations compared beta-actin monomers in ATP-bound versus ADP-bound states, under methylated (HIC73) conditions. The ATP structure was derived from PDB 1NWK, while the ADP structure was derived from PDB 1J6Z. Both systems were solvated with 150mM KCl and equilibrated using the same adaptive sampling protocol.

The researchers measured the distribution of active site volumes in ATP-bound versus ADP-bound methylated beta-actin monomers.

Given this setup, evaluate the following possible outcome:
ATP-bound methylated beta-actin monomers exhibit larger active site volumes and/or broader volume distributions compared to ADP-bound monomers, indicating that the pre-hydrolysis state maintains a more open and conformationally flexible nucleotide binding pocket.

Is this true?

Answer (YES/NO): YES